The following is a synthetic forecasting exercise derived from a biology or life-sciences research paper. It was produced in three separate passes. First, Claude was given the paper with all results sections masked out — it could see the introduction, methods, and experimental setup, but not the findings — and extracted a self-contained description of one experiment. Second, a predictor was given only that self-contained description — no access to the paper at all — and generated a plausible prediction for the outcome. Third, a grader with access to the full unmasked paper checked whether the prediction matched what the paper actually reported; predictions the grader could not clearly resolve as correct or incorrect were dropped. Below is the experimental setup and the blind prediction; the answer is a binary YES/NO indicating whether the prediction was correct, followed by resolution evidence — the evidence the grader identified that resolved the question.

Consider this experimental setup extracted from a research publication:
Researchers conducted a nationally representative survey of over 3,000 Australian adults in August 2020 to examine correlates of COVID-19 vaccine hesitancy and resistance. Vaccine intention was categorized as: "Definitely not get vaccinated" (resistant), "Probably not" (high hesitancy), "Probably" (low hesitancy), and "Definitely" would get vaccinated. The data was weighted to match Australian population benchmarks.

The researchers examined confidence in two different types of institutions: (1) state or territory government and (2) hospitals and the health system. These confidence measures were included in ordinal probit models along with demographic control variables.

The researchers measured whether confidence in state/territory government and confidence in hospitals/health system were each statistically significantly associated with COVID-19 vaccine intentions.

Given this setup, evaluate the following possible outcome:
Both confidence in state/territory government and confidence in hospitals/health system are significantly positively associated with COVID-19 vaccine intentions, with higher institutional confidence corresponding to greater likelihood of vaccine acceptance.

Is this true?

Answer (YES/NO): YES